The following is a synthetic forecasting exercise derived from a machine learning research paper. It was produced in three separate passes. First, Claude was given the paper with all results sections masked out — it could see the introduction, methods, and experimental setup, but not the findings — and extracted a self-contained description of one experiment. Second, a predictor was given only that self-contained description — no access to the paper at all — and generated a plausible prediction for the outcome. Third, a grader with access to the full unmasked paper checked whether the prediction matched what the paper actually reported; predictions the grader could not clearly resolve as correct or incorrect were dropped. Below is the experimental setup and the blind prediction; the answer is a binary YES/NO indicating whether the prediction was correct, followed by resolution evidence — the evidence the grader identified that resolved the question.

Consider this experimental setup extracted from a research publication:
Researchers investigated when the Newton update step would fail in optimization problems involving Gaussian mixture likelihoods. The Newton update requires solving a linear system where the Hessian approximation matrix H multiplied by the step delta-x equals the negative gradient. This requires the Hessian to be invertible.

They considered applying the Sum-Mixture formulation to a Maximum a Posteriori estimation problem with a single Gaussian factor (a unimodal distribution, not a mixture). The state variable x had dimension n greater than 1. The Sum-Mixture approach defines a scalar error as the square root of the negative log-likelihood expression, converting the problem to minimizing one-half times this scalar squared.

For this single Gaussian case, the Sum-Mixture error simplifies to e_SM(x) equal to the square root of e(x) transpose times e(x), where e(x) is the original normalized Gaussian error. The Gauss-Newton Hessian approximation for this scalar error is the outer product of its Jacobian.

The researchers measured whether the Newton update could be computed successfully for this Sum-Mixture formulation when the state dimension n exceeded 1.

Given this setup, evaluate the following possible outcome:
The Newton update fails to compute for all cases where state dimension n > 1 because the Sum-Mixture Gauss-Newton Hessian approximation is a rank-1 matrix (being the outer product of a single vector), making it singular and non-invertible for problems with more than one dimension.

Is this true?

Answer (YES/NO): YES